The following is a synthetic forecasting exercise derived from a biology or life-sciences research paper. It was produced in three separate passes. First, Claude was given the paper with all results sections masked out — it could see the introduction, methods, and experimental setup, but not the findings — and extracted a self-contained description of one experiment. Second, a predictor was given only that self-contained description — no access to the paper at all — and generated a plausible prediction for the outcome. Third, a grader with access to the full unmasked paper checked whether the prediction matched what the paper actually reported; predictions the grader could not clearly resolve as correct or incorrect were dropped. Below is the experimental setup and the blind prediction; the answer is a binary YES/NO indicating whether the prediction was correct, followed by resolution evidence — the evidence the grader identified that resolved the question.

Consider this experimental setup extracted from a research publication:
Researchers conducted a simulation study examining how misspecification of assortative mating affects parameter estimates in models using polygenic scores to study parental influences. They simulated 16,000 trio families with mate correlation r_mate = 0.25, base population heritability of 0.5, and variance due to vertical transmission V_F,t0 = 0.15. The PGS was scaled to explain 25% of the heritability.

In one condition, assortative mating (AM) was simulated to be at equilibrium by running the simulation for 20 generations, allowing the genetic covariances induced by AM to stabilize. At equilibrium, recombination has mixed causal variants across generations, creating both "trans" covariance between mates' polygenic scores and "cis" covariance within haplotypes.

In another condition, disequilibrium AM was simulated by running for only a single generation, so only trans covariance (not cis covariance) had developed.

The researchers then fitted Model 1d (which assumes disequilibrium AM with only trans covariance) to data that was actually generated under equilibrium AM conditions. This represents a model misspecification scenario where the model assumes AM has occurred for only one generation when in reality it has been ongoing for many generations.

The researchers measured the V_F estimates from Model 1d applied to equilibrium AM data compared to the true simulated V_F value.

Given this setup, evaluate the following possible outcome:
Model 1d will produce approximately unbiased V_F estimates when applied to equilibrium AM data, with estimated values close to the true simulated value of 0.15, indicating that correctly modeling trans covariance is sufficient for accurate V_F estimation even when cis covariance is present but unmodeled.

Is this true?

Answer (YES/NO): NO